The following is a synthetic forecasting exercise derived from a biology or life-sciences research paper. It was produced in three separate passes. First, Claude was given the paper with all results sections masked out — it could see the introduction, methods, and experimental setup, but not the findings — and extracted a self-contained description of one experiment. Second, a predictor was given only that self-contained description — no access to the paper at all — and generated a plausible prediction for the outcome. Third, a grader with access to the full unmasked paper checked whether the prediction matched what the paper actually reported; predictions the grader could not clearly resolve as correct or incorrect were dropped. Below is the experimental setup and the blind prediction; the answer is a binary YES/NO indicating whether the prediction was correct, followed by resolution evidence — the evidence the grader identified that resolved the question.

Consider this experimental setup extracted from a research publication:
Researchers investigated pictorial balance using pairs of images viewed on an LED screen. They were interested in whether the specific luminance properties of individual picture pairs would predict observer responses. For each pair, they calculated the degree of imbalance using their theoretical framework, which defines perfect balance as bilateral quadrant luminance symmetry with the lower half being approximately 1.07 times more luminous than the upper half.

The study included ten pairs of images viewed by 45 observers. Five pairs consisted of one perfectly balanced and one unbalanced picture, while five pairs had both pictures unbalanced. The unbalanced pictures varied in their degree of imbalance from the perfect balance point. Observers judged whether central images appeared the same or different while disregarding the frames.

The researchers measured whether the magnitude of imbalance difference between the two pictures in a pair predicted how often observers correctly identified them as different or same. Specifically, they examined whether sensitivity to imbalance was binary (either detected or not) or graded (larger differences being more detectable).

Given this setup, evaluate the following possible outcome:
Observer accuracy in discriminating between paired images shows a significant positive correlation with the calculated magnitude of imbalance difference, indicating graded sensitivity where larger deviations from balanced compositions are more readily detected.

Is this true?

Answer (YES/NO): NO